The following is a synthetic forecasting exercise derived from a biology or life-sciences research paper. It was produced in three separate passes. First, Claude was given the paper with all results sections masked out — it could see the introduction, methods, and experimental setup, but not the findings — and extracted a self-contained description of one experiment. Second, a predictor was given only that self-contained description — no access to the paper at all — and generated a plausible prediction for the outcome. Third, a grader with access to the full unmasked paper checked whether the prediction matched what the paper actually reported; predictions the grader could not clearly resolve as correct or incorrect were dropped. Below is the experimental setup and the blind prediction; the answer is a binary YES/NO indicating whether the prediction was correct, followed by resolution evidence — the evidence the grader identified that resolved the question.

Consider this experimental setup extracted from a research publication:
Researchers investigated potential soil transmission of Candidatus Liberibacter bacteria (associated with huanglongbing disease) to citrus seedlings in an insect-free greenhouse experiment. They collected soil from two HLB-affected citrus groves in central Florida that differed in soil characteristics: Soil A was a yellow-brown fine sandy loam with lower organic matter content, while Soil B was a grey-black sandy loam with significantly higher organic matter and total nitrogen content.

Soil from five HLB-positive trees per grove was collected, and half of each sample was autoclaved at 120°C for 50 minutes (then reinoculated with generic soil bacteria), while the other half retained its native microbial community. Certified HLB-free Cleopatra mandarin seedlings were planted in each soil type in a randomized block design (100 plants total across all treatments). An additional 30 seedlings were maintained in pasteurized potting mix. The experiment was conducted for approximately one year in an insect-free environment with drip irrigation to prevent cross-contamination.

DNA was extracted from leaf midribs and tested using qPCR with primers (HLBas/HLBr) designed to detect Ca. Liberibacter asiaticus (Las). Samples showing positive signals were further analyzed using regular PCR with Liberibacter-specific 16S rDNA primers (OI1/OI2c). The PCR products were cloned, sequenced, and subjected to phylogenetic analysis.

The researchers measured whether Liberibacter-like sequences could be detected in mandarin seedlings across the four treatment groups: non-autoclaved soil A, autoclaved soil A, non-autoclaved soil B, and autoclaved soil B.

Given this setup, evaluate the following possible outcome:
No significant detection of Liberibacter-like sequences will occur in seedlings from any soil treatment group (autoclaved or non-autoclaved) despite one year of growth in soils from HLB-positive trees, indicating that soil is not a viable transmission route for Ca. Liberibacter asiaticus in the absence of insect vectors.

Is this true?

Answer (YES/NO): NO